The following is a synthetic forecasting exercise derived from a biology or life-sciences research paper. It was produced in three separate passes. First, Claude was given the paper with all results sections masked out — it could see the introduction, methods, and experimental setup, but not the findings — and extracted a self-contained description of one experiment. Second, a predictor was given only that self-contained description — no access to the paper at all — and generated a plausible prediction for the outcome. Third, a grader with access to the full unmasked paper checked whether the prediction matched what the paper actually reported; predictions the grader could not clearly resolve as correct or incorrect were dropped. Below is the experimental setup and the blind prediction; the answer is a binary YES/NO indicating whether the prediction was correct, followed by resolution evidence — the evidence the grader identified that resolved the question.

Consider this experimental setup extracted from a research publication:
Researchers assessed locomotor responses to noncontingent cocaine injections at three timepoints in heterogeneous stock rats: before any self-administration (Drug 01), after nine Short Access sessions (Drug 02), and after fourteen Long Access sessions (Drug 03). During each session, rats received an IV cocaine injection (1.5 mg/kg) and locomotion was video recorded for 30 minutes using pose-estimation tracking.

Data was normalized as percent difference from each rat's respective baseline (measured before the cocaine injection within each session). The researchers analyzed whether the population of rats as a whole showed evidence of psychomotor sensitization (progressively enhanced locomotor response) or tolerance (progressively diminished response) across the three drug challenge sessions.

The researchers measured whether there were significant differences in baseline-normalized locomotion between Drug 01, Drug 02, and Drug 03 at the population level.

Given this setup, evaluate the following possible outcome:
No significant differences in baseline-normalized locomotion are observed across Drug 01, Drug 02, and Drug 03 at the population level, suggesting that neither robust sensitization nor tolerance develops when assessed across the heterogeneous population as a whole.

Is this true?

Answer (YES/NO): YES